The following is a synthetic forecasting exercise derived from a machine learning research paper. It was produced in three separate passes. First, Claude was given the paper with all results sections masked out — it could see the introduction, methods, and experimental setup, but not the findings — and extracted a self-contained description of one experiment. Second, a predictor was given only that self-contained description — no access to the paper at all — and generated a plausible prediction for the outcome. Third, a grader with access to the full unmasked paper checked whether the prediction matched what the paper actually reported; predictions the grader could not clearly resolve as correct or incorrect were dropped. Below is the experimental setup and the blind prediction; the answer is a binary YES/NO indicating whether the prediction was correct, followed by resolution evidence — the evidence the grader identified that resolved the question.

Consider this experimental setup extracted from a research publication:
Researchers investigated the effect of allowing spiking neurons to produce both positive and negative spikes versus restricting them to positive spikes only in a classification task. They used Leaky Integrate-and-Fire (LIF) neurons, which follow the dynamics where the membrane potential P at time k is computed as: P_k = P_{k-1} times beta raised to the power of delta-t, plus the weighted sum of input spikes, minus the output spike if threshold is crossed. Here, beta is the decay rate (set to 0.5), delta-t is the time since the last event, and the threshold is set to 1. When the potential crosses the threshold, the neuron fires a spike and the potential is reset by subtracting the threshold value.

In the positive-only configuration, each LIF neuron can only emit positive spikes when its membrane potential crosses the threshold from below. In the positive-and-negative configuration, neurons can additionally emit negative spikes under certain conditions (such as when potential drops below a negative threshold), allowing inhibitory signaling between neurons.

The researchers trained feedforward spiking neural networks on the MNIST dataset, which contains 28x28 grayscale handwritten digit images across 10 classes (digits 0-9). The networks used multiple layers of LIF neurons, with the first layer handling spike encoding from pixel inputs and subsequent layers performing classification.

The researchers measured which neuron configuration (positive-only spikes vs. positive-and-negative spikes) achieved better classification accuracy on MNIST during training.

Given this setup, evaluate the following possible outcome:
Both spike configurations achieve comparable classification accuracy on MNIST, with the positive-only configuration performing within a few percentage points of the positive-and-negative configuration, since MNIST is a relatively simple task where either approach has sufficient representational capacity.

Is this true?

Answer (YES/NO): NO